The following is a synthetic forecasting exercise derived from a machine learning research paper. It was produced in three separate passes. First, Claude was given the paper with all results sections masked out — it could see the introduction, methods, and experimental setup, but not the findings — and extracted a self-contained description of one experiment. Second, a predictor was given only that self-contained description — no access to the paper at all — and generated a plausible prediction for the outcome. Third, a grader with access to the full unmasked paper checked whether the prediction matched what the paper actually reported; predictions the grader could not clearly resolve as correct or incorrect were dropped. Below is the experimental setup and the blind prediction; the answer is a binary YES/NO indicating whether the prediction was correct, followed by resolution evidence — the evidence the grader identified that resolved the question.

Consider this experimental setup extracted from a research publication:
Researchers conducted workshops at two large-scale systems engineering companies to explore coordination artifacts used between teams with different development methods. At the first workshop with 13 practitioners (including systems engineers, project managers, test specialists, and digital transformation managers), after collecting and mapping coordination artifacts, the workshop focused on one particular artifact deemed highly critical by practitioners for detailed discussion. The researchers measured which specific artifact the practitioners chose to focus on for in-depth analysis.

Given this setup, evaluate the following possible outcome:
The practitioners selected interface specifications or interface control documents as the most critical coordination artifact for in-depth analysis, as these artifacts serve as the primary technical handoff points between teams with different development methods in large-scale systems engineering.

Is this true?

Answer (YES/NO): NO